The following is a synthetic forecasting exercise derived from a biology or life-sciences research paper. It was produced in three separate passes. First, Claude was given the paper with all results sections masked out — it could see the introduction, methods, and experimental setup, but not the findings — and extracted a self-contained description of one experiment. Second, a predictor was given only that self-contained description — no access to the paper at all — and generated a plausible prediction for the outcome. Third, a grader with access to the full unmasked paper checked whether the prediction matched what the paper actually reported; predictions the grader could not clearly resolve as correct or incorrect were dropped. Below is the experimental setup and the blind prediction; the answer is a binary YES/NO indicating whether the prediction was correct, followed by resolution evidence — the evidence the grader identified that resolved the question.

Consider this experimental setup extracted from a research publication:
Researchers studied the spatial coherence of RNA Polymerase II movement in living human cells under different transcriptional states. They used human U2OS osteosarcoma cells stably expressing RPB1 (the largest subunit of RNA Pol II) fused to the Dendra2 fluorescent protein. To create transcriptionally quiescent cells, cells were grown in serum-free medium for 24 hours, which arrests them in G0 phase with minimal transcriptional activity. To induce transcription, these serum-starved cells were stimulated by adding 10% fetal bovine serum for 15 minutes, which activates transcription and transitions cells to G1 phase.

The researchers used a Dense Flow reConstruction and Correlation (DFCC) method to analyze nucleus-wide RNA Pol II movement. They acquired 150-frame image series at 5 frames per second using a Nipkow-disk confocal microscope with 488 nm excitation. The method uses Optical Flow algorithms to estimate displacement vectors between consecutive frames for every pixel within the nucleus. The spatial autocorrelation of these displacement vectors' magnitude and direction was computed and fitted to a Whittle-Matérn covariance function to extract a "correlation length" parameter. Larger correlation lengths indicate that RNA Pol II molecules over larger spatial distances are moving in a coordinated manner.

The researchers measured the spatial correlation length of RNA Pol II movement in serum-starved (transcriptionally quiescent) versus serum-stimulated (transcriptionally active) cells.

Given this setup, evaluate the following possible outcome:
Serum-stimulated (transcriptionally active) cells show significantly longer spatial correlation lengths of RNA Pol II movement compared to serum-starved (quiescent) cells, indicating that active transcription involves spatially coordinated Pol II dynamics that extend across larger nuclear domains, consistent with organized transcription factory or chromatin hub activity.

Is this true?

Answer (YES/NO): NO